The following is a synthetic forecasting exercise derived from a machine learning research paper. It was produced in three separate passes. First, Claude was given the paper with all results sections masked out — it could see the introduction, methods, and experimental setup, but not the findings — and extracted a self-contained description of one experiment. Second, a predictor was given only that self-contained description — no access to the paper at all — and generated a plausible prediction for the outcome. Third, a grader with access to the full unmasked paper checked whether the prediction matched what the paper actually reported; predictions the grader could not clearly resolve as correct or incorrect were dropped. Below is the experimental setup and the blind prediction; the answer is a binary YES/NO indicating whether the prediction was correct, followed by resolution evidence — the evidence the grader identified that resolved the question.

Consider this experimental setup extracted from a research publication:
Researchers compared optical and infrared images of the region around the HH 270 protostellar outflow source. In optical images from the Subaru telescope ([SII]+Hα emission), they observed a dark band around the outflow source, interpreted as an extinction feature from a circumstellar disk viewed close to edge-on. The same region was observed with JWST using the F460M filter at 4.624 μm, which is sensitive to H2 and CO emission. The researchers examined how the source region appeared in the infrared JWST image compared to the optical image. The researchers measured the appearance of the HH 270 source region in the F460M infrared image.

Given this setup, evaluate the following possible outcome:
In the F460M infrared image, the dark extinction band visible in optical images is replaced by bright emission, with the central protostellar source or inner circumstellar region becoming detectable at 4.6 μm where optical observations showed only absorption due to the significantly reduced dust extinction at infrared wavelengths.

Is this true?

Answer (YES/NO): NO